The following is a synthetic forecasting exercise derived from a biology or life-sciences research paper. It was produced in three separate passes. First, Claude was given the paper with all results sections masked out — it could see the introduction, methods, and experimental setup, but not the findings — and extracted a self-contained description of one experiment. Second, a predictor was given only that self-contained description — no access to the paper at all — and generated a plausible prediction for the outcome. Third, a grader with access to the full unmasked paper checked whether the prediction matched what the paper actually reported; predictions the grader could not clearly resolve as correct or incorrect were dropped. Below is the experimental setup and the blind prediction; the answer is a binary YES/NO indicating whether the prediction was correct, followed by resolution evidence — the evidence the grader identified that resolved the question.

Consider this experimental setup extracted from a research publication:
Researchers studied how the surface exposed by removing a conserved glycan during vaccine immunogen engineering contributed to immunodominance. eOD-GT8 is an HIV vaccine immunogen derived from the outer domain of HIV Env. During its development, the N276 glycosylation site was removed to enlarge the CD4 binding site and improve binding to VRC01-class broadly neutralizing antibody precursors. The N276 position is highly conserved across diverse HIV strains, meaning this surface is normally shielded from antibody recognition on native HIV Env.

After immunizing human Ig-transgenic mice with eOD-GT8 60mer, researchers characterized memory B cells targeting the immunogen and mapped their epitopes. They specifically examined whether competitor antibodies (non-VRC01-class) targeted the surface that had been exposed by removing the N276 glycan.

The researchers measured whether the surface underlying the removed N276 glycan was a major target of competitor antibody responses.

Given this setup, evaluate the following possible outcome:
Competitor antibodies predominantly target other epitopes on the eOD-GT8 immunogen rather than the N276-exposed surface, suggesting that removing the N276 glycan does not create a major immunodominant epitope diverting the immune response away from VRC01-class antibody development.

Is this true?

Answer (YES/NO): NO